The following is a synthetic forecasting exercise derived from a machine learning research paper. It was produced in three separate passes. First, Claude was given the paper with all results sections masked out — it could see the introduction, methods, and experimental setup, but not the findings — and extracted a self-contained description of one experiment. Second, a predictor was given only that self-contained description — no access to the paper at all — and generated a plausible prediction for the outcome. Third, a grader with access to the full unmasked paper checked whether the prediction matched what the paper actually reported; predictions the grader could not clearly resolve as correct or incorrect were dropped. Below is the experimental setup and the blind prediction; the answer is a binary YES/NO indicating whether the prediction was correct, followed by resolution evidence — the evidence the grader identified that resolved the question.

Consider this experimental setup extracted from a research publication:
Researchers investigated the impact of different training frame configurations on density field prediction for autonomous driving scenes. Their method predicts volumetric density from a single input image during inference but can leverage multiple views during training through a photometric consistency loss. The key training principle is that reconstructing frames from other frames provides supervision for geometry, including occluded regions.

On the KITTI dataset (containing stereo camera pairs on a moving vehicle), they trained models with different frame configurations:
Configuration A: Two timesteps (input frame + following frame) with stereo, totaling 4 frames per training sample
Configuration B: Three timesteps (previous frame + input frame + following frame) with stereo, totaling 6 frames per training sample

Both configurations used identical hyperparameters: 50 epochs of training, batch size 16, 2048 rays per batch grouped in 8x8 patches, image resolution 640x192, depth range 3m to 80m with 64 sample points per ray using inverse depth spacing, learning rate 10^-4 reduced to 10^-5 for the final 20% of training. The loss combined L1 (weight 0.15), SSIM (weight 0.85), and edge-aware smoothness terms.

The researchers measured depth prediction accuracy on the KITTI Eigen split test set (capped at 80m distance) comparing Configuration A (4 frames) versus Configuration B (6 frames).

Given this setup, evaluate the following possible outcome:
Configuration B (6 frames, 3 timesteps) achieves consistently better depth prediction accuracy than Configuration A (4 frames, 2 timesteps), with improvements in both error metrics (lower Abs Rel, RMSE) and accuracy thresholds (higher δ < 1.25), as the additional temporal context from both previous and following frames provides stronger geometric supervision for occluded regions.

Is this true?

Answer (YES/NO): NO